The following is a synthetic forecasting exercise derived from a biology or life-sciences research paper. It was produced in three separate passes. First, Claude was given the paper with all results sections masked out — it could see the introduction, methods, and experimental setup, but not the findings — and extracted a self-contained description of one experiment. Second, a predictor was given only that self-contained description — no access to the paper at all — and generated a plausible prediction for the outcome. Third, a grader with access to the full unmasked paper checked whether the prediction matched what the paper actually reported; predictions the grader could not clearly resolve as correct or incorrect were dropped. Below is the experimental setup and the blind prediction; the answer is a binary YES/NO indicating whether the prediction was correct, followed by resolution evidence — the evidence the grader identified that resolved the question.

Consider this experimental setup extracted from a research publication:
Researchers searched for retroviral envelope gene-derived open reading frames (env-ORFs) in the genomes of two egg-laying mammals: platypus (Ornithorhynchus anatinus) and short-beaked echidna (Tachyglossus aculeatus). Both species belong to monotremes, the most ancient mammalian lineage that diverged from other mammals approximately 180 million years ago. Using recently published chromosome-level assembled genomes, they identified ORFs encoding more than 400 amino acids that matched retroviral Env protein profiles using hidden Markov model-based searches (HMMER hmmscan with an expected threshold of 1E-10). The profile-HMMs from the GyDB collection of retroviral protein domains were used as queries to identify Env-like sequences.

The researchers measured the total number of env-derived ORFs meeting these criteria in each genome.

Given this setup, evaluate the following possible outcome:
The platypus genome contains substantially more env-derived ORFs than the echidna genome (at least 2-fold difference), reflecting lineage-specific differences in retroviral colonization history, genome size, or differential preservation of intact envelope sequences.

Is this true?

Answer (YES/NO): NO